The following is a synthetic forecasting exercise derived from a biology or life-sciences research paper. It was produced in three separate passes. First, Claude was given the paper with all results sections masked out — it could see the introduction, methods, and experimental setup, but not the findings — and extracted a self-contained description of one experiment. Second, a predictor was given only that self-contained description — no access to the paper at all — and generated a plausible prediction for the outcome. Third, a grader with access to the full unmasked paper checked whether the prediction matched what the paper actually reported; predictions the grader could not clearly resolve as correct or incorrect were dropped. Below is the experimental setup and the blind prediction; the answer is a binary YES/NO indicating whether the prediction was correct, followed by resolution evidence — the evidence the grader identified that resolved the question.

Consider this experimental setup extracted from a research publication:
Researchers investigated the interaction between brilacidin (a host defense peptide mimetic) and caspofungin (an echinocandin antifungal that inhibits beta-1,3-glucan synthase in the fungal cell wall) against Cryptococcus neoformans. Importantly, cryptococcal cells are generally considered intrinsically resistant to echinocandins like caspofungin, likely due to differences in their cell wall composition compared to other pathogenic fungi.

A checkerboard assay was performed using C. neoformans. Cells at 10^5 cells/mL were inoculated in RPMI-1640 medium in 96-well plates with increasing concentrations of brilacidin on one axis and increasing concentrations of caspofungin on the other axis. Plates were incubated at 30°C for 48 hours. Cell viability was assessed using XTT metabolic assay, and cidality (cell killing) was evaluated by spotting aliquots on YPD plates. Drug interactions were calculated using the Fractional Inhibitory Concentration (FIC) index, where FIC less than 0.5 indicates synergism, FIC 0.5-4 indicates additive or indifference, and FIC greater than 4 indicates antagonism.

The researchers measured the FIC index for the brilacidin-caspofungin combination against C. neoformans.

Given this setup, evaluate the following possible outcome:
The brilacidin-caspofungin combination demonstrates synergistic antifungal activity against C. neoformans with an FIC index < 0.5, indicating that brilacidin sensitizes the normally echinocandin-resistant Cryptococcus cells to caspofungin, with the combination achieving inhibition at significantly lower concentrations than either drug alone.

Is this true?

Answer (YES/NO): NO